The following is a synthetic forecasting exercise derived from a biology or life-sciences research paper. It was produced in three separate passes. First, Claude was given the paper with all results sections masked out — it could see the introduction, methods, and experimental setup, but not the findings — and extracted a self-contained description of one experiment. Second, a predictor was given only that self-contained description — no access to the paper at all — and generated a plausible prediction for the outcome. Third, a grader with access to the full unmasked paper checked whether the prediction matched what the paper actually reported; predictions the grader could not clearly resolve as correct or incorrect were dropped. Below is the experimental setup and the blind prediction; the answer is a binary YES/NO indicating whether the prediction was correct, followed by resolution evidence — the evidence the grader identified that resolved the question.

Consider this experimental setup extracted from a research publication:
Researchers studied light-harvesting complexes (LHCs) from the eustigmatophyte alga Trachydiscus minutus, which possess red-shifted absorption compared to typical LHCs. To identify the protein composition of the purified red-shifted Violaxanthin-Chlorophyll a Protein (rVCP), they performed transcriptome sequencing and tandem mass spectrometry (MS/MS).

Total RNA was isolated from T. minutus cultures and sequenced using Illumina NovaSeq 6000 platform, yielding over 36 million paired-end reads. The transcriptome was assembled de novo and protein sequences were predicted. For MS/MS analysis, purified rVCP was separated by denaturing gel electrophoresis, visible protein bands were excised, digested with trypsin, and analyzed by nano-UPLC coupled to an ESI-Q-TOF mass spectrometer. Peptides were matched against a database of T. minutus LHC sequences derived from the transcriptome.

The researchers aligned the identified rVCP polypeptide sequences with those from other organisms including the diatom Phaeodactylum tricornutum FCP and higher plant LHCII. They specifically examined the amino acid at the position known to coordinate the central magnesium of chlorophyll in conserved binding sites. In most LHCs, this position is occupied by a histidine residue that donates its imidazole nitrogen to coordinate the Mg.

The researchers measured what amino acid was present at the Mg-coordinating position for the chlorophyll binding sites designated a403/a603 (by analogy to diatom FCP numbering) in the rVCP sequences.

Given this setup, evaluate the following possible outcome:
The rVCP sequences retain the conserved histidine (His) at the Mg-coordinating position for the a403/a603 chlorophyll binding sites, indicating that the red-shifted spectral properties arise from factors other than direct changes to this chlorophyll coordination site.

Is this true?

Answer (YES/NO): NO